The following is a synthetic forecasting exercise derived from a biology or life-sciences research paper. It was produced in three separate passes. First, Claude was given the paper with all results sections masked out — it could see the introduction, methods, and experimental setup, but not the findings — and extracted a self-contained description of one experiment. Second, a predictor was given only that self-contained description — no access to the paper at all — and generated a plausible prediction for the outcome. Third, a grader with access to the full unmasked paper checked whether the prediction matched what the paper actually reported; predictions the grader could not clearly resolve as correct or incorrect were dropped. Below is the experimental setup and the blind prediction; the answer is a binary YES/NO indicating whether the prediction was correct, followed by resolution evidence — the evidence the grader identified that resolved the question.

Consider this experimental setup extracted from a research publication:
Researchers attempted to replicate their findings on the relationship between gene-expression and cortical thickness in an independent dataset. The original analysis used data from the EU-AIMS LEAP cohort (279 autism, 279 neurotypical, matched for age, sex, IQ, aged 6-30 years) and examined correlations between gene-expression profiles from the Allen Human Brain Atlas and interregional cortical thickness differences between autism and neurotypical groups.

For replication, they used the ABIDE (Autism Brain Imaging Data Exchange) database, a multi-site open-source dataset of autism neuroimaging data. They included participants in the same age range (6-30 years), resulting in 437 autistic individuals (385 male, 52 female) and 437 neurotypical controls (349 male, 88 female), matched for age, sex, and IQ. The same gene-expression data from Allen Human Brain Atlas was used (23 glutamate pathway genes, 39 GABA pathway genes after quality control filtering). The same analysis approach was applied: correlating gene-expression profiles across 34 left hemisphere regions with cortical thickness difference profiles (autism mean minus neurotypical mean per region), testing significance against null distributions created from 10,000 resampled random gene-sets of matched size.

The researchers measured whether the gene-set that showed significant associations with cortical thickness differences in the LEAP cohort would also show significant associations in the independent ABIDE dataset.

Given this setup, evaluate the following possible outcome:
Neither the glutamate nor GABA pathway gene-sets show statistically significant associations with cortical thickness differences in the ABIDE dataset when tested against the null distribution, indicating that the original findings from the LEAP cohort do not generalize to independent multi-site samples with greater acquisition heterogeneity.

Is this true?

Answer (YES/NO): YES